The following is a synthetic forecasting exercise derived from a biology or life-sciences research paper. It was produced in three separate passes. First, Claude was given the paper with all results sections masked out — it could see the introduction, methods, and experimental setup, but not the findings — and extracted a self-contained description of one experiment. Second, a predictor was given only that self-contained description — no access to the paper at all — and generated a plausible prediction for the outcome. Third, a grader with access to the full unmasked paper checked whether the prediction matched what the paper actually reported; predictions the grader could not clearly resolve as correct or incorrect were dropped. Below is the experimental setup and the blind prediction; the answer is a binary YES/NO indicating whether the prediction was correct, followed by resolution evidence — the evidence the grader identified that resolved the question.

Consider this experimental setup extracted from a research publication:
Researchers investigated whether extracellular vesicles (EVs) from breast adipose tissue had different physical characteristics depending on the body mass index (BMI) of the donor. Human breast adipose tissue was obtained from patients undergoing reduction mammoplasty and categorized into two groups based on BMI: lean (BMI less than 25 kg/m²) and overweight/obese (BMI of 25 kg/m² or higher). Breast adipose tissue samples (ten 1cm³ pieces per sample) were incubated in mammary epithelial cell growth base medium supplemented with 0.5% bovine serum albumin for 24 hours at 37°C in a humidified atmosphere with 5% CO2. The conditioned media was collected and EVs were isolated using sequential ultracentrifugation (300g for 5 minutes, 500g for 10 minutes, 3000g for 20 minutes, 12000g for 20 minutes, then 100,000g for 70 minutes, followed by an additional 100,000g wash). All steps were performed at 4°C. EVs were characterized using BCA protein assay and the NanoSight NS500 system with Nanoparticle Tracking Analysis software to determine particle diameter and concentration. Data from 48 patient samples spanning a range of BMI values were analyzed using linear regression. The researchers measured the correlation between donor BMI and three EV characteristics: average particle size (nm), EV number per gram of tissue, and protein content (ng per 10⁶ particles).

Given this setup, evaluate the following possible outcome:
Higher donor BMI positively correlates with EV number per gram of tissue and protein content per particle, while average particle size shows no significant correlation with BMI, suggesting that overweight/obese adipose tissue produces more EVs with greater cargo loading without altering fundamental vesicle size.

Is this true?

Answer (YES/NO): NO